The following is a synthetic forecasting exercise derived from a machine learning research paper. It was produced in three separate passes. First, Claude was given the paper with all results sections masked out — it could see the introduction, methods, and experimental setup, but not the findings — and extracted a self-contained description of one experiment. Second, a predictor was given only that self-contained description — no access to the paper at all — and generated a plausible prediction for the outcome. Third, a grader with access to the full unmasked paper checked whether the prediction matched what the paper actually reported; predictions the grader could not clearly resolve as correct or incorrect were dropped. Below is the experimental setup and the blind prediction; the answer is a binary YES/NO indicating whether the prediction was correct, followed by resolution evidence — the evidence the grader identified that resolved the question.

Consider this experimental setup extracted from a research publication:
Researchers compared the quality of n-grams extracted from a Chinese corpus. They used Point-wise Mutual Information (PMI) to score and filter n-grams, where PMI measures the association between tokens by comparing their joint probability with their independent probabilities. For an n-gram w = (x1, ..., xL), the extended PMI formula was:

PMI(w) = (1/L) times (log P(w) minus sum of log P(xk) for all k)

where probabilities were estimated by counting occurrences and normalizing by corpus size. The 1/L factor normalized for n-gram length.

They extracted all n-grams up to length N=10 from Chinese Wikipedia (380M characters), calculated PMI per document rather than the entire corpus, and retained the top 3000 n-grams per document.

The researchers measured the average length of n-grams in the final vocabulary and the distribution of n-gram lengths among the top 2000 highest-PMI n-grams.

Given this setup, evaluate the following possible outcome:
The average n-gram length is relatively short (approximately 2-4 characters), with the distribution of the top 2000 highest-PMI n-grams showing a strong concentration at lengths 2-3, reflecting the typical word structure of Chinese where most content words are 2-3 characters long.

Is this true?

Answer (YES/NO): NO